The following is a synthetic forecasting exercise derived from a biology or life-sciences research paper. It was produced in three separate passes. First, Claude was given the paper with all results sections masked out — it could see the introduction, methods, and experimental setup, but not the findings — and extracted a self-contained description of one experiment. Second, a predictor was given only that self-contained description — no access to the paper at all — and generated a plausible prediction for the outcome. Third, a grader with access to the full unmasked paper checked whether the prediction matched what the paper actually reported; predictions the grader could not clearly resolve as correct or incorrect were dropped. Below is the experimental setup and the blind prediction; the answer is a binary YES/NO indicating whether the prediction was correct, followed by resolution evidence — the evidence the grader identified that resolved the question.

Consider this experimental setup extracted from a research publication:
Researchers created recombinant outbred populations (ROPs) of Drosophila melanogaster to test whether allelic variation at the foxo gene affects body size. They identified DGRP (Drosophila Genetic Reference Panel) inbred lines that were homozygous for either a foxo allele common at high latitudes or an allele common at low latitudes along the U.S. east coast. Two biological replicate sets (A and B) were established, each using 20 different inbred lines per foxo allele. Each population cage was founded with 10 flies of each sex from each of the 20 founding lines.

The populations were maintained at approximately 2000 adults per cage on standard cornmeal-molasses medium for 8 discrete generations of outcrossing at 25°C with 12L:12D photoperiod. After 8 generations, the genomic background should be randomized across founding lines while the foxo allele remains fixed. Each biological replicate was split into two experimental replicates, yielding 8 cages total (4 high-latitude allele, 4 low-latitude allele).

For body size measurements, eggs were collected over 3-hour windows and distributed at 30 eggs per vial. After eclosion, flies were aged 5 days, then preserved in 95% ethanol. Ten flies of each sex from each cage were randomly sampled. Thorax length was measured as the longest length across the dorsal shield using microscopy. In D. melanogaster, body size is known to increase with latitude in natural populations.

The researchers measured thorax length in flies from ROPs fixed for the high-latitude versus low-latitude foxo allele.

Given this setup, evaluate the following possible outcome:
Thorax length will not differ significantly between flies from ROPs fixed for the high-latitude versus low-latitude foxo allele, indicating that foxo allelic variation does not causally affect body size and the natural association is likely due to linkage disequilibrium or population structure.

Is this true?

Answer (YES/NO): NO